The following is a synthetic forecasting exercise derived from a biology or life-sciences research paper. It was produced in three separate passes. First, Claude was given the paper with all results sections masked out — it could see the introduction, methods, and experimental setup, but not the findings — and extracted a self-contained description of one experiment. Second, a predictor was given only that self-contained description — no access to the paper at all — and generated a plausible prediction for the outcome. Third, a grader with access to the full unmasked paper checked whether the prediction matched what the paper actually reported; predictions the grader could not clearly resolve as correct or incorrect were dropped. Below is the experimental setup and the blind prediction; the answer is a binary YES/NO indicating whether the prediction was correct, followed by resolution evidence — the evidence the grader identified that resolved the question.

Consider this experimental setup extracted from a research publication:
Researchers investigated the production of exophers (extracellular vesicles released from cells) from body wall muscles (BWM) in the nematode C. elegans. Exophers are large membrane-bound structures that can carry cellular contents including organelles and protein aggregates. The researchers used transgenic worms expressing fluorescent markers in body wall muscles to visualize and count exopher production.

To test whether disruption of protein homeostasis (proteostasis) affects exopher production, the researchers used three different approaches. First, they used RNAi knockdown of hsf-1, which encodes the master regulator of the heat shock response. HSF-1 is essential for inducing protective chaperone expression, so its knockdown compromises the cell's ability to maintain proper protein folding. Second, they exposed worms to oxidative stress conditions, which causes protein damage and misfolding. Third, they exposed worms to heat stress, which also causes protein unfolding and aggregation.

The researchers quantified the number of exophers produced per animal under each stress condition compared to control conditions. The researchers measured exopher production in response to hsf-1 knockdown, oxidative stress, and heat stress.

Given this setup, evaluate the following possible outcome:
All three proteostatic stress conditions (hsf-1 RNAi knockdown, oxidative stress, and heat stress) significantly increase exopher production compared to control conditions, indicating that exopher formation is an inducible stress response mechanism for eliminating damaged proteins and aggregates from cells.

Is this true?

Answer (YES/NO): NO